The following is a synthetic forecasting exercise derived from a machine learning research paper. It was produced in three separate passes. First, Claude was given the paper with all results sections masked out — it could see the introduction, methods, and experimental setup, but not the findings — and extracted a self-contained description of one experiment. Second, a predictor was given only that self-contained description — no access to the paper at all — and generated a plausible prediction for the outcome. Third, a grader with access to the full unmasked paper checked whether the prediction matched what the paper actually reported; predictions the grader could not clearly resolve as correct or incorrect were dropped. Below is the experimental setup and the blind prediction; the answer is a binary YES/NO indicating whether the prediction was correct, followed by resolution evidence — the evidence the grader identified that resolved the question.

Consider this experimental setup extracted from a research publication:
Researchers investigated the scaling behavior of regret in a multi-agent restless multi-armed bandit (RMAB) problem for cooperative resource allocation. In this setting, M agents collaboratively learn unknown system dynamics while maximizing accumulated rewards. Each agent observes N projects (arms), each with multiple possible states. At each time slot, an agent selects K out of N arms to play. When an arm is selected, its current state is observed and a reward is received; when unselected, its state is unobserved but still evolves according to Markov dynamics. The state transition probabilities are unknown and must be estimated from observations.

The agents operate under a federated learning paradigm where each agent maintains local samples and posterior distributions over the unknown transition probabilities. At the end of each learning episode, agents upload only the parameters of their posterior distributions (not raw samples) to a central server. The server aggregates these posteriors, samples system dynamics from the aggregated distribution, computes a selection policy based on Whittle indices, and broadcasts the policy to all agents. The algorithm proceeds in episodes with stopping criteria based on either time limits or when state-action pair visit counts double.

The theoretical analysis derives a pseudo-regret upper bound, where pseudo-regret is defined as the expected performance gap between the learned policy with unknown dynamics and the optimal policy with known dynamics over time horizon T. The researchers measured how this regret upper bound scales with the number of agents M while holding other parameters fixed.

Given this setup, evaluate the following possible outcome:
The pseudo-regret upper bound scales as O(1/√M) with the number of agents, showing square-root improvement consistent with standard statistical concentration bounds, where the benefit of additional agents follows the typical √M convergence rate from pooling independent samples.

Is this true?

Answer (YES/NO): YES